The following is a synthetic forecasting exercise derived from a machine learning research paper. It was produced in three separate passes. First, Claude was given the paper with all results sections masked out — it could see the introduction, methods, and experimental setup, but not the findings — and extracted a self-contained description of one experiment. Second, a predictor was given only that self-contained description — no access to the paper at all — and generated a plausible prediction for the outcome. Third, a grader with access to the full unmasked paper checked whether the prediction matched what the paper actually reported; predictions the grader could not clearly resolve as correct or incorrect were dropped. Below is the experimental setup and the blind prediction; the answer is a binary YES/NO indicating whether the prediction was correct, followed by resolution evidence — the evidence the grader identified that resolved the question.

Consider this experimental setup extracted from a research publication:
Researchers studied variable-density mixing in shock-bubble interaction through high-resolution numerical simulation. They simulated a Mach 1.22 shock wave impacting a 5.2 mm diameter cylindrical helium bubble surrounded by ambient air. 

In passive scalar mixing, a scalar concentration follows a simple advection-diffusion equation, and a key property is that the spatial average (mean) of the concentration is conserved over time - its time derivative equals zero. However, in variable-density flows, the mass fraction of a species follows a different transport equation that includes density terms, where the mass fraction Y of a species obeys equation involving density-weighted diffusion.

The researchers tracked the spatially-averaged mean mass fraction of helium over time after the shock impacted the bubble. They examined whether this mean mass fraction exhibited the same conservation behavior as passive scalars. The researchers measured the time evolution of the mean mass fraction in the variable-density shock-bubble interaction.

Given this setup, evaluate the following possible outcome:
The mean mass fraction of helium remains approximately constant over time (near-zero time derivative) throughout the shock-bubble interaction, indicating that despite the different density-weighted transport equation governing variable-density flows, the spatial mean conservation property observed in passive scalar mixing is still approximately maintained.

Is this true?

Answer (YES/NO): NO